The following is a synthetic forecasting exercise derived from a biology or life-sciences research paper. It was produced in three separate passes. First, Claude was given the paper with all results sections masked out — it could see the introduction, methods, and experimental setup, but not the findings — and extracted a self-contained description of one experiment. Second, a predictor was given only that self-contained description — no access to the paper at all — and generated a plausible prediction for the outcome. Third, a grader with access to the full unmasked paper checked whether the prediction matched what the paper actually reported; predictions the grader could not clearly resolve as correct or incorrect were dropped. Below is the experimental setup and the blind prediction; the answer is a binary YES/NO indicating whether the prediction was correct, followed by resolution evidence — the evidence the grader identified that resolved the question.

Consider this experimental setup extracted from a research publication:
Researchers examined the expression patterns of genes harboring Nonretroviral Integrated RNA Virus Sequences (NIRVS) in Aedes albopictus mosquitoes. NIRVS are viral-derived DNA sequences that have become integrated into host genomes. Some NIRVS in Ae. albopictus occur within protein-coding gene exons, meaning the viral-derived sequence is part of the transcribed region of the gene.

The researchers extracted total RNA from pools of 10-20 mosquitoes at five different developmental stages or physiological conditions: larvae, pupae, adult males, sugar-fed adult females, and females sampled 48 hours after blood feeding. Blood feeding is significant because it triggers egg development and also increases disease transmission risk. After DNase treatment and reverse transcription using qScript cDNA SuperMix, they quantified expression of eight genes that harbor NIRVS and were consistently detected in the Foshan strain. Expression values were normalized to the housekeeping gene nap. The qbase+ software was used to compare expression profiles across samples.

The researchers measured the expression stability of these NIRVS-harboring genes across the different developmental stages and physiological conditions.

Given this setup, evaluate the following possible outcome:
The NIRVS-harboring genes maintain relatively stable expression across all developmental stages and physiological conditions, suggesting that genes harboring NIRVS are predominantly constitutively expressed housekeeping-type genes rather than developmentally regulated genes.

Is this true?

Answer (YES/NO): NO